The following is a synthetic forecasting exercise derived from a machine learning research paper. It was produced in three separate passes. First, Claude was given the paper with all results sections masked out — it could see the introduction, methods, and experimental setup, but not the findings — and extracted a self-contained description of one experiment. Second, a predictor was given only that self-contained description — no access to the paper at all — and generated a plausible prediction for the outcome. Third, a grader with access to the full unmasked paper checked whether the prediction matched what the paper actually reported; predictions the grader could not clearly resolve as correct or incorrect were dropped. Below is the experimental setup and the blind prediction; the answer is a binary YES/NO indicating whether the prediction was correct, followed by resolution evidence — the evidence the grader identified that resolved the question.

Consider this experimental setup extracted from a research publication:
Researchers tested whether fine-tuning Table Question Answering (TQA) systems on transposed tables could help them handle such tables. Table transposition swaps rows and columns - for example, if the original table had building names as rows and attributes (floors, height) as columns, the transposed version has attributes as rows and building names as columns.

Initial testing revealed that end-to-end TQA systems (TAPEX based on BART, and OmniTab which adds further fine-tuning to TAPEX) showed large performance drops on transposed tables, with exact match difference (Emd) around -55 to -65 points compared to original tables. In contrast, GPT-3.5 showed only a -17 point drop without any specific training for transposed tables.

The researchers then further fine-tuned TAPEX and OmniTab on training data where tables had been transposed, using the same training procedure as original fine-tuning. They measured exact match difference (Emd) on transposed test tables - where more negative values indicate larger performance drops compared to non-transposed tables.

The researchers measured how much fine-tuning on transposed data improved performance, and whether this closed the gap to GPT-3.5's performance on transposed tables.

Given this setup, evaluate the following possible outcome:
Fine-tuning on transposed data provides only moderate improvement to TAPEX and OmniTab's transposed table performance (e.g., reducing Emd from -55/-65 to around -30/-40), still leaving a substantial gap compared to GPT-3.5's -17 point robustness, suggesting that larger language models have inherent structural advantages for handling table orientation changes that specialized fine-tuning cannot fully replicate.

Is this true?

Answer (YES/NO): NO